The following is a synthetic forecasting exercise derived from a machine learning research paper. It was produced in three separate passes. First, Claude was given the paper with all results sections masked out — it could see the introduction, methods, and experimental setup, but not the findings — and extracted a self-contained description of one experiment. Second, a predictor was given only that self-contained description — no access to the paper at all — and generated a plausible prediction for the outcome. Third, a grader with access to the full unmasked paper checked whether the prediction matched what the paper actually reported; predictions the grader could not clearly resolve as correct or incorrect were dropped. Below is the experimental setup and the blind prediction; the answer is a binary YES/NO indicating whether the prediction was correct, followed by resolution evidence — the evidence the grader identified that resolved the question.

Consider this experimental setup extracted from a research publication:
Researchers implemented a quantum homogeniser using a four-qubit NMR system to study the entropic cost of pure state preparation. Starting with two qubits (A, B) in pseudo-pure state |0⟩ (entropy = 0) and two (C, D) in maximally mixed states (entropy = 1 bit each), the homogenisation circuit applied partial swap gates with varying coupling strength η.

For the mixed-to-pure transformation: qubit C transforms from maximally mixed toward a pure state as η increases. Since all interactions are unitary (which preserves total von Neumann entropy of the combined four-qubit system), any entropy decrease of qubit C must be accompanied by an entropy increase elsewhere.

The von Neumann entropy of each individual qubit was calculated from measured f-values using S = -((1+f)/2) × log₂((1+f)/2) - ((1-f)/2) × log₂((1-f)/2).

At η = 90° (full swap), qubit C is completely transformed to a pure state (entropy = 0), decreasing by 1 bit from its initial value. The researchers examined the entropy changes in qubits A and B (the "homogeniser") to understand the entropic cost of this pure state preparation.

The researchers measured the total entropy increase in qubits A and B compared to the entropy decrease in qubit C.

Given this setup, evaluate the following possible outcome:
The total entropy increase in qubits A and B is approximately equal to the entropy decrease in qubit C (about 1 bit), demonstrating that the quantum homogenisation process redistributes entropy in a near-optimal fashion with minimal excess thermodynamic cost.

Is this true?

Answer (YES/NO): NO